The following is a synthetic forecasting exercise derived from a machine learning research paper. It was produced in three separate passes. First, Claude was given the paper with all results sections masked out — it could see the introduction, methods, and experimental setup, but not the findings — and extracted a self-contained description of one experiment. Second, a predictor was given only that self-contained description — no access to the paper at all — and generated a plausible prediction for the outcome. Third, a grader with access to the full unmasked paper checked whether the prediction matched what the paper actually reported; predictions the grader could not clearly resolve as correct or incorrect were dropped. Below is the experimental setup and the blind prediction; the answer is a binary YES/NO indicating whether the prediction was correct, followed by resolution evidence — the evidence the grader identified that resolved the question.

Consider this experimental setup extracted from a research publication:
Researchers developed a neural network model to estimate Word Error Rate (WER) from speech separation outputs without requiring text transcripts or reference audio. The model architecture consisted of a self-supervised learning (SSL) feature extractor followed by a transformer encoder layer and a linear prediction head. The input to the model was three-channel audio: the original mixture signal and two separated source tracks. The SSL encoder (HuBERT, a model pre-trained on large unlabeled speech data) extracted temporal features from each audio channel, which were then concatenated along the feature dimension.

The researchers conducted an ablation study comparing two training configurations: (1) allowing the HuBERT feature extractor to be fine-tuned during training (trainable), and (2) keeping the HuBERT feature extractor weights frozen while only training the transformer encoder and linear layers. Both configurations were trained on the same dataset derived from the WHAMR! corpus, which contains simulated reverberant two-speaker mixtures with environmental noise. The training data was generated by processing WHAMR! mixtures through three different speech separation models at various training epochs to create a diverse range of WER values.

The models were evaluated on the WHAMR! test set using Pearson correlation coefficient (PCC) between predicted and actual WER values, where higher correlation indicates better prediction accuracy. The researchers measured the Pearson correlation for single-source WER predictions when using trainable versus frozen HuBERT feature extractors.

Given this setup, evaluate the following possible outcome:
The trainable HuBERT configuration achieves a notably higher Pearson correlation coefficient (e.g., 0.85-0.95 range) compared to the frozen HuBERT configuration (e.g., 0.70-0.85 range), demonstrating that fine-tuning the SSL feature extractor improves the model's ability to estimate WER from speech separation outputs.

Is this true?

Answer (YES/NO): NO